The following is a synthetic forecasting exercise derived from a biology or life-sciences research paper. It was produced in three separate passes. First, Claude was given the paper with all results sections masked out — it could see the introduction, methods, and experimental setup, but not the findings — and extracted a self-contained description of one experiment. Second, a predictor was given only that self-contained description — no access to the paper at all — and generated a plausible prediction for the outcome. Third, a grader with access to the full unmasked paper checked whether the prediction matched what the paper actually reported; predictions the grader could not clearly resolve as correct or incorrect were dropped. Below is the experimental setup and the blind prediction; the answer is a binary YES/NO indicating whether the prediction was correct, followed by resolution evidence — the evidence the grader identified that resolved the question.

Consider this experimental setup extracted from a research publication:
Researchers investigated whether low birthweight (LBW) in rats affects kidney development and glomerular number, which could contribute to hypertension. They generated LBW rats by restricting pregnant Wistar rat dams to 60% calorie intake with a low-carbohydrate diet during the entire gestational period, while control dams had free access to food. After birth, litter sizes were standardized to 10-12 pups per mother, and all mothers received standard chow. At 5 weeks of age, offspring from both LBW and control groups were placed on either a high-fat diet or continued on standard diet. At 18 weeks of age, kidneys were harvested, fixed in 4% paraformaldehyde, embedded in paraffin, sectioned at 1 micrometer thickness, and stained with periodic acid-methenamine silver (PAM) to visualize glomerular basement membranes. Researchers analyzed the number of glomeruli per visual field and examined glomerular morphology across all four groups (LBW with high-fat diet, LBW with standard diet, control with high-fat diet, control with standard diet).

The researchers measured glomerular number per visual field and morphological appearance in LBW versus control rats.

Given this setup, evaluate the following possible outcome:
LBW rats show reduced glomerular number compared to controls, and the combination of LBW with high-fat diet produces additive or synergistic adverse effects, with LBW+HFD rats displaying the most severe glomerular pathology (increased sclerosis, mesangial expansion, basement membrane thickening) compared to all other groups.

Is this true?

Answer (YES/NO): NO